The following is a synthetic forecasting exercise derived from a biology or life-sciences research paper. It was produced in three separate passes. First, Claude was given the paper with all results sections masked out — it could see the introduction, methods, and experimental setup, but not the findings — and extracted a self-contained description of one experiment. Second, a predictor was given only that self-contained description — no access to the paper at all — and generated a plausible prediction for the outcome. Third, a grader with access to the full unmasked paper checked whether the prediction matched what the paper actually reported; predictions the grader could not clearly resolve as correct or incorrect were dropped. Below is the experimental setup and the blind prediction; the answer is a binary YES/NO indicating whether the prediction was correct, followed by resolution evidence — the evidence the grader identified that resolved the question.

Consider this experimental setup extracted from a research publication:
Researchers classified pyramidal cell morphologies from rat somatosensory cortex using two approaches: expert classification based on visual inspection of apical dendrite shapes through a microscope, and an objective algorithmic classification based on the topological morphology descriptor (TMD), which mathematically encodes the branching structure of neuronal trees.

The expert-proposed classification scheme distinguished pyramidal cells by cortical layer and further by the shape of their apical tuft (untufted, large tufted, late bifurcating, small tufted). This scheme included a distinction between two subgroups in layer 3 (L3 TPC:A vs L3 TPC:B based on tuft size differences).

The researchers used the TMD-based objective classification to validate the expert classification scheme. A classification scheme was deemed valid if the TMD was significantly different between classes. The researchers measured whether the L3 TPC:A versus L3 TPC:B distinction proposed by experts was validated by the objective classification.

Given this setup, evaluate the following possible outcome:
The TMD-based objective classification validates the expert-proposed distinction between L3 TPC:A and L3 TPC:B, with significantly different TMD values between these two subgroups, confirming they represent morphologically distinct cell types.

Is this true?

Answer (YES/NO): NO